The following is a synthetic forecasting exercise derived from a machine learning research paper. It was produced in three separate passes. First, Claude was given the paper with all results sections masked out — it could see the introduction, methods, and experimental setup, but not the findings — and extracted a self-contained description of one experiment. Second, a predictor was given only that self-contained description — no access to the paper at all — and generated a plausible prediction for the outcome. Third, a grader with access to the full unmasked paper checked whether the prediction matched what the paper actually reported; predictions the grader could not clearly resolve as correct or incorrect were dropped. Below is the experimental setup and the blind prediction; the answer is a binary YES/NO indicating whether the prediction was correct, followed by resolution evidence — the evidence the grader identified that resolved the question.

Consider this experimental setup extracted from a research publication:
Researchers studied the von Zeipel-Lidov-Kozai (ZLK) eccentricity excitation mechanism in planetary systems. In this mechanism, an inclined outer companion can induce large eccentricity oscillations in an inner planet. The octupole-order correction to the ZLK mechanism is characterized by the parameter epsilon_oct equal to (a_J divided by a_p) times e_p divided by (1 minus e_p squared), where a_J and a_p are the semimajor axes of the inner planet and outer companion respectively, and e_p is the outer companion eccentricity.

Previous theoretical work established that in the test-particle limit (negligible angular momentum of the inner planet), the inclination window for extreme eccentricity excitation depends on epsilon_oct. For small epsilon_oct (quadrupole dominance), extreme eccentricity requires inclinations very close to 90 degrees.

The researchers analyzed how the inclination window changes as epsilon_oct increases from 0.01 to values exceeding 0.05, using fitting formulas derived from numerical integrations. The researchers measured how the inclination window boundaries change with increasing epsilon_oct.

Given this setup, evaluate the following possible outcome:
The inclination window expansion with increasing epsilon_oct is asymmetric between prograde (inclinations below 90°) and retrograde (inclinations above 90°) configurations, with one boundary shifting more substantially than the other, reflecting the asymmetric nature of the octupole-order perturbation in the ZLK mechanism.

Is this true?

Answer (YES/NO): NO